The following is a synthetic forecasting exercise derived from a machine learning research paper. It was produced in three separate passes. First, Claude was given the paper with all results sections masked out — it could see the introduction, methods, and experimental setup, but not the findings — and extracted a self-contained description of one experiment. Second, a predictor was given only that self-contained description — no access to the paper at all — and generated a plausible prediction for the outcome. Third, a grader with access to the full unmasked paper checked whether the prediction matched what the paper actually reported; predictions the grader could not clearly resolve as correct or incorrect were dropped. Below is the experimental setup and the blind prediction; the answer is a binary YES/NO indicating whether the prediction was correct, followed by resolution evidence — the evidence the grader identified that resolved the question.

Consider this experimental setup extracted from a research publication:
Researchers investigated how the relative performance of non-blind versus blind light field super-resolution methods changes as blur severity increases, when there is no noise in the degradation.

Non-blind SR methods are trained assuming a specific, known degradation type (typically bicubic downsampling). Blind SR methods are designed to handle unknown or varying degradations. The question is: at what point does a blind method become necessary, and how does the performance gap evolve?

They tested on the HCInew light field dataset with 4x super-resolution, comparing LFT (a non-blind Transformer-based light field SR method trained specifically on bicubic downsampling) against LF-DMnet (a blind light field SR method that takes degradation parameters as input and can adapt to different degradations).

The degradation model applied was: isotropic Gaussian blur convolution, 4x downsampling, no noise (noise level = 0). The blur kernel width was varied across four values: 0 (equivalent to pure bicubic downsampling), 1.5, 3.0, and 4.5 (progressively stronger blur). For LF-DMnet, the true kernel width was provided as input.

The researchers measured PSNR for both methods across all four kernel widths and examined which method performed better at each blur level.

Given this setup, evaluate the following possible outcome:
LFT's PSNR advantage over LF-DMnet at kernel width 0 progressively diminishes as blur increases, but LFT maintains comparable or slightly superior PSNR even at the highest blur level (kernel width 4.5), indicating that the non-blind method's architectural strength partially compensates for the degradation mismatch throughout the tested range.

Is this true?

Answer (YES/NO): NO